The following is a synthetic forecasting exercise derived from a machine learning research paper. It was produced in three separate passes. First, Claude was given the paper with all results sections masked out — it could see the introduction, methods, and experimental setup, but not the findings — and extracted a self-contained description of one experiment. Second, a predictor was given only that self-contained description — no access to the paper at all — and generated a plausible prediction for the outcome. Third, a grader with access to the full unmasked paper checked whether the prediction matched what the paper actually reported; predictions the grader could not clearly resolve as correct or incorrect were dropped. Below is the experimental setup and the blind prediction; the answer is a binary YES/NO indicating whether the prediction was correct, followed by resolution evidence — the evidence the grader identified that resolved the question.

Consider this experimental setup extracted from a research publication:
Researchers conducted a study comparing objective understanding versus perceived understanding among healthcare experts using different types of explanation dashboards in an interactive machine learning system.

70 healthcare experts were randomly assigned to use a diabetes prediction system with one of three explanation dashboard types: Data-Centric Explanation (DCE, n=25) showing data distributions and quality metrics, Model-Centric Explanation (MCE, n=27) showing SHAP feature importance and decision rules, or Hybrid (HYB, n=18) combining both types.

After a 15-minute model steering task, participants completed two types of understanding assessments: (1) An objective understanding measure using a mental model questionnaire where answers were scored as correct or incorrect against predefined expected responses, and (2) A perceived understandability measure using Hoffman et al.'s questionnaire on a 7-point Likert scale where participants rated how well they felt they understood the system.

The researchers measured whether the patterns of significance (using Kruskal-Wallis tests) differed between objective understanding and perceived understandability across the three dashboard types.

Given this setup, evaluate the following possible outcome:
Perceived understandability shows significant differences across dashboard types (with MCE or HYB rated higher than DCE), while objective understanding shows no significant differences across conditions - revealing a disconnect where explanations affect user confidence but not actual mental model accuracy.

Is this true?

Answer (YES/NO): NO